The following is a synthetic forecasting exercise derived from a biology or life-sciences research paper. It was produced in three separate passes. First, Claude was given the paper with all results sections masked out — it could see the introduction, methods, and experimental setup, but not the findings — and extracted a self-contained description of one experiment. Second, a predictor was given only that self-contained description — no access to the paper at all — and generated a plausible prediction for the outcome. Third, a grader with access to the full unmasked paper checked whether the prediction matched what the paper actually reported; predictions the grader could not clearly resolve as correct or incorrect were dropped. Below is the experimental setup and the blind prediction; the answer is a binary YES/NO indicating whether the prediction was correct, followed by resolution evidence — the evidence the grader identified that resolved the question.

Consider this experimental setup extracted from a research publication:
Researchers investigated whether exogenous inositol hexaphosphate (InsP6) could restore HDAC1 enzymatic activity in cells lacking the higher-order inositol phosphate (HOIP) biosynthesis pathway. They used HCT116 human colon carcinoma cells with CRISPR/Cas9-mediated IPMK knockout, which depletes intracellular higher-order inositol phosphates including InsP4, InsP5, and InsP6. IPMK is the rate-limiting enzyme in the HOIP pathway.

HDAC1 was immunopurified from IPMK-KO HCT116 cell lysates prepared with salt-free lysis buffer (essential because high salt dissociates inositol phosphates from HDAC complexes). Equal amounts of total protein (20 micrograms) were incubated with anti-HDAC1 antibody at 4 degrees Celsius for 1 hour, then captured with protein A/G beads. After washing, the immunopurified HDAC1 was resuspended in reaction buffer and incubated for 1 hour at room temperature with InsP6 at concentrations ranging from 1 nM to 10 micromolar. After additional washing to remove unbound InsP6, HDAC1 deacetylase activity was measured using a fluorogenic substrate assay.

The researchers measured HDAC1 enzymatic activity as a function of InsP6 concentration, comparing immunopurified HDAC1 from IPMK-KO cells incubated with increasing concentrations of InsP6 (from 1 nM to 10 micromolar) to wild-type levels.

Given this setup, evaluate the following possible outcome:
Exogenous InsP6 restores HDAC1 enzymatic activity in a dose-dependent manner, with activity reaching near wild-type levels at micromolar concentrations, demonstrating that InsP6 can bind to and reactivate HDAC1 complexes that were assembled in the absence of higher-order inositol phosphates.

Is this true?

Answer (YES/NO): YES